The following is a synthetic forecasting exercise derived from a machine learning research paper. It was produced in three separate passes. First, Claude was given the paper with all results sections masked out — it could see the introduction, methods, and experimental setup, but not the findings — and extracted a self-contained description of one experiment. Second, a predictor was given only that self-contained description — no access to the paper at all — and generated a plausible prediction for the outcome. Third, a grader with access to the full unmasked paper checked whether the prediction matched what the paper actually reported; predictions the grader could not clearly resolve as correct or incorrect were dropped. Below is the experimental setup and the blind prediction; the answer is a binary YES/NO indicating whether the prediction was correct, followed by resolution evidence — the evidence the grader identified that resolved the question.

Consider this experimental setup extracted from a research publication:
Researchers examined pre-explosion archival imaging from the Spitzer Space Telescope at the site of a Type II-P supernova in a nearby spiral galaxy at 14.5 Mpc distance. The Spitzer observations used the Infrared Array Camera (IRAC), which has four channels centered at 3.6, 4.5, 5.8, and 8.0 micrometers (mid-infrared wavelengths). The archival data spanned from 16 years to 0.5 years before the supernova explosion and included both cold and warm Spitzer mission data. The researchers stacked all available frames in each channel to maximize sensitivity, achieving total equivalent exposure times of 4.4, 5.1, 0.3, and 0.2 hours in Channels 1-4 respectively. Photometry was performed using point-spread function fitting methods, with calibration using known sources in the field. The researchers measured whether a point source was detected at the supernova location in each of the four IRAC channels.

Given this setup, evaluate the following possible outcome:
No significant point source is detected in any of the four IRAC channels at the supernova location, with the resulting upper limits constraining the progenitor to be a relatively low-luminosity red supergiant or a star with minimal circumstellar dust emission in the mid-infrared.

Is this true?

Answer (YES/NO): NO